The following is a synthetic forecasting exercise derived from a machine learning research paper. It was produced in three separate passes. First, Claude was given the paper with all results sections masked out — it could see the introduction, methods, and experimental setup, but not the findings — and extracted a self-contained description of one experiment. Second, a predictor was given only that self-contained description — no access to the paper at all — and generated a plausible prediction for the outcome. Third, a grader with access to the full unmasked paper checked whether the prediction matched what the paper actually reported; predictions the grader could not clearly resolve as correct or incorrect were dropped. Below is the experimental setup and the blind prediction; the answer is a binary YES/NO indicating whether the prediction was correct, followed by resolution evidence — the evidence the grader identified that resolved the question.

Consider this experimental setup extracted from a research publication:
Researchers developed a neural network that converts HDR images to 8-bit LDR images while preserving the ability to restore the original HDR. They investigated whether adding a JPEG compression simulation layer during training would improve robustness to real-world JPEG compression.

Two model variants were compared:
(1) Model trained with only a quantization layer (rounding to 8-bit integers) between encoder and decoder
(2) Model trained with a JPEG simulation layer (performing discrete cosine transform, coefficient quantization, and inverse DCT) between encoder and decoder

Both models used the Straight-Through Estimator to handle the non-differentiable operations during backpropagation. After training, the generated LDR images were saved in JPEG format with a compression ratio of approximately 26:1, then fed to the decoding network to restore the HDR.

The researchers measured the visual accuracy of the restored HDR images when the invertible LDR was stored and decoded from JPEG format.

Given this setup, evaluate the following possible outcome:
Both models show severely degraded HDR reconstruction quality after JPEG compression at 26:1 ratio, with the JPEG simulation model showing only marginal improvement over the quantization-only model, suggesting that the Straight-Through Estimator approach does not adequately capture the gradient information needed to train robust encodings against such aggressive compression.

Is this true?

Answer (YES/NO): NO